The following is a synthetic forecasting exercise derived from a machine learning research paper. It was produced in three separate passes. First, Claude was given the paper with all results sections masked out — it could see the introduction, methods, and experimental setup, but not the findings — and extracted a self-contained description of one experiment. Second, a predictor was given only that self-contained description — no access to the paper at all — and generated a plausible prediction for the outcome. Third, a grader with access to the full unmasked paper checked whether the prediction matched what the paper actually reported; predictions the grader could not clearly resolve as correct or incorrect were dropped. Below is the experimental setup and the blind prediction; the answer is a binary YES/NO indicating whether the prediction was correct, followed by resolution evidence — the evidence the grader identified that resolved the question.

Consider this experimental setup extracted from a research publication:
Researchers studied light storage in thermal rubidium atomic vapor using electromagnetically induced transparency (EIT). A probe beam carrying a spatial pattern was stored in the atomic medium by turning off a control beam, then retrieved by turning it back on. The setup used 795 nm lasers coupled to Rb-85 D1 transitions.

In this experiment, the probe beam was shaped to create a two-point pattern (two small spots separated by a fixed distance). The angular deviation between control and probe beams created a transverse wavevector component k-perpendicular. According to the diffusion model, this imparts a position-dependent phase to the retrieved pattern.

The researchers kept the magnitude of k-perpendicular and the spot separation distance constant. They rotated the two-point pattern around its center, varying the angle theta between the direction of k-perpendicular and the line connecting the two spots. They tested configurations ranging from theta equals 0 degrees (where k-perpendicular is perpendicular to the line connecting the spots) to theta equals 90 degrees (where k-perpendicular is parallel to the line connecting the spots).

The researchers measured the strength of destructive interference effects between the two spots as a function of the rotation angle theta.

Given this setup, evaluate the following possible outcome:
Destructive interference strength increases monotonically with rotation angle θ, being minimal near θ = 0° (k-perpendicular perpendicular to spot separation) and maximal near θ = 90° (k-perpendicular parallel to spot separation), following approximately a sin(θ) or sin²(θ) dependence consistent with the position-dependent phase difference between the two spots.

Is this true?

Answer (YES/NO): YES